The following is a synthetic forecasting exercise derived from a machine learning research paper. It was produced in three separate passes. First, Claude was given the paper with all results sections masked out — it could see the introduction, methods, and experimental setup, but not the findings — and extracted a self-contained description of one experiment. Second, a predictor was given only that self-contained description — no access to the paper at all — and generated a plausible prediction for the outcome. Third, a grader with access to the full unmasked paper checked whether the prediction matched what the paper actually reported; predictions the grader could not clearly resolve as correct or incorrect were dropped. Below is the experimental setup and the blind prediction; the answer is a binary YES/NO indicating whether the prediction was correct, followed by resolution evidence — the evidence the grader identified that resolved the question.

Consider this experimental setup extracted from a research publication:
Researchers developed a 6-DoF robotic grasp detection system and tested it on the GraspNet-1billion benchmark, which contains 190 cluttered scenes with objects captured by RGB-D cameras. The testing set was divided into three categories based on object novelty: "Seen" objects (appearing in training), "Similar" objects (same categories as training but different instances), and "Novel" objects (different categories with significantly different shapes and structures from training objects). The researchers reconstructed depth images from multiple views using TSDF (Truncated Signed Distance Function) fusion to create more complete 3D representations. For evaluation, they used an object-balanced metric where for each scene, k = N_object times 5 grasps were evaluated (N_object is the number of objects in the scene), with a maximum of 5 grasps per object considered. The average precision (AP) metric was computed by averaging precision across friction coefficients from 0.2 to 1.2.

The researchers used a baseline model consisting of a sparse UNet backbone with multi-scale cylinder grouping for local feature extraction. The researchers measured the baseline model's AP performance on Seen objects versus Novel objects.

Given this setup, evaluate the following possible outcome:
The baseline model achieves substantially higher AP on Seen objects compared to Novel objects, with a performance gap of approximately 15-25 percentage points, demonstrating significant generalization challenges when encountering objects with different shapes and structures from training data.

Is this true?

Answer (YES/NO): NO